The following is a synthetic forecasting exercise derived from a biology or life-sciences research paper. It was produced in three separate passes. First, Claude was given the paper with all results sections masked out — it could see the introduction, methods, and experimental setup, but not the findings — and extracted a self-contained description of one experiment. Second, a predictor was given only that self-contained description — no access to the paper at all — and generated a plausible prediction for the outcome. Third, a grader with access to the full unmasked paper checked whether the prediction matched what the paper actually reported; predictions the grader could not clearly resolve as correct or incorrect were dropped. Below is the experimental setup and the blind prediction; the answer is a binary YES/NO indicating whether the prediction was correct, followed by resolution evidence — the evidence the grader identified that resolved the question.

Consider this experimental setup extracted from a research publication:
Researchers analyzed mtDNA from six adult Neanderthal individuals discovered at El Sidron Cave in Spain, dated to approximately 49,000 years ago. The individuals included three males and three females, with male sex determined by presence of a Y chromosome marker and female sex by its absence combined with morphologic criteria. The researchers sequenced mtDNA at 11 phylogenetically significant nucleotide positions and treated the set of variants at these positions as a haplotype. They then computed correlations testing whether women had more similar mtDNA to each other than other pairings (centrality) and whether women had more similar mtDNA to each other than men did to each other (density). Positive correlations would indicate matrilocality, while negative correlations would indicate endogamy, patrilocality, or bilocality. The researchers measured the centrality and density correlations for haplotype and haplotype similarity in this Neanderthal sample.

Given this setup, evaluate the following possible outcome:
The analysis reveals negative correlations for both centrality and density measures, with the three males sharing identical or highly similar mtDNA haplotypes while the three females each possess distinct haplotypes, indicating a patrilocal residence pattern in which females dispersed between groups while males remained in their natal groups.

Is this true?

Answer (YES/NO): NO